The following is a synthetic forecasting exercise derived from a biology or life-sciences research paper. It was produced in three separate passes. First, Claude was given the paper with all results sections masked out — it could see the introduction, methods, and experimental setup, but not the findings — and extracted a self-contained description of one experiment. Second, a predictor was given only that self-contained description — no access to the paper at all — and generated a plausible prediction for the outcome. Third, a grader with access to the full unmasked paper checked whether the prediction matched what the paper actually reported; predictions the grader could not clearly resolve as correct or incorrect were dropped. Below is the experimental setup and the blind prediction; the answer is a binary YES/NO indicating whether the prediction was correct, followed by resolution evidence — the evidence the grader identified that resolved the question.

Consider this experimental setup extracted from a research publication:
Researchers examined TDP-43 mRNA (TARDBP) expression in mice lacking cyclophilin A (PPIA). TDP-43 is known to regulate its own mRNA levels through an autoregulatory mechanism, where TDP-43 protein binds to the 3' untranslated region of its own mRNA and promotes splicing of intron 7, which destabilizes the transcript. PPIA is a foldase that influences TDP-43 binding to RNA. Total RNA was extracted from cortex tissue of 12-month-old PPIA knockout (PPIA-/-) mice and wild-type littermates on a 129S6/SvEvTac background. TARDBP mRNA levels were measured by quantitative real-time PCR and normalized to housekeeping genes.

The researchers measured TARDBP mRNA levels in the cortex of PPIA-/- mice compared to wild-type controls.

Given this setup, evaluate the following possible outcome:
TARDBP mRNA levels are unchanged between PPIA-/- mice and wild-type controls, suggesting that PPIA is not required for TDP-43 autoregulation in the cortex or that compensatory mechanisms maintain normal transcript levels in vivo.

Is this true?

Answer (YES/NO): NO